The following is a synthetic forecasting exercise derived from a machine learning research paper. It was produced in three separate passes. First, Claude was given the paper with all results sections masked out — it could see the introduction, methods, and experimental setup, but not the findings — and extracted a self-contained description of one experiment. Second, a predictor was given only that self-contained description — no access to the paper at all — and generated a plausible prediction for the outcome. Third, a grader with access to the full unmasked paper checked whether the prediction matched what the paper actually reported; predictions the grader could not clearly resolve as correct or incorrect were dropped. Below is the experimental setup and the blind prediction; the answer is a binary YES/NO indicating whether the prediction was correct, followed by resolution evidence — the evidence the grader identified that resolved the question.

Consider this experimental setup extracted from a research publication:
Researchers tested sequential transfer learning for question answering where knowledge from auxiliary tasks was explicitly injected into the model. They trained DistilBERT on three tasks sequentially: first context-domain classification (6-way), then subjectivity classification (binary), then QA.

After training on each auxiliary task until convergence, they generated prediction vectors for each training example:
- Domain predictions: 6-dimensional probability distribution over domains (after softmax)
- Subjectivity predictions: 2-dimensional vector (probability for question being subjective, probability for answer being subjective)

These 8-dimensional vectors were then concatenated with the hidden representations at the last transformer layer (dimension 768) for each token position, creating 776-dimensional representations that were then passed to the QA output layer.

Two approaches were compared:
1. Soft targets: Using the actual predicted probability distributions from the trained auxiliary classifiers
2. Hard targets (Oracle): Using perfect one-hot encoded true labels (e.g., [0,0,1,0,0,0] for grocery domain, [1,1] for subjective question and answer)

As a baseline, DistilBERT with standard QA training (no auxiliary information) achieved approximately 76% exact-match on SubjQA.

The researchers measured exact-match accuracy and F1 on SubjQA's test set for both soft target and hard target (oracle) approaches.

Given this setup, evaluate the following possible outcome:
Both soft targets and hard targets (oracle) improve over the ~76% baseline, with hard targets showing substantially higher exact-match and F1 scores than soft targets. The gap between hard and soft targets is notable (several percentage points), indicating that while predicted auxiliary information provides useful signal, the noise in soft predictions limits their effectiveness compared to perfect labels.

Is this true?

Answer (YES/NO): NO